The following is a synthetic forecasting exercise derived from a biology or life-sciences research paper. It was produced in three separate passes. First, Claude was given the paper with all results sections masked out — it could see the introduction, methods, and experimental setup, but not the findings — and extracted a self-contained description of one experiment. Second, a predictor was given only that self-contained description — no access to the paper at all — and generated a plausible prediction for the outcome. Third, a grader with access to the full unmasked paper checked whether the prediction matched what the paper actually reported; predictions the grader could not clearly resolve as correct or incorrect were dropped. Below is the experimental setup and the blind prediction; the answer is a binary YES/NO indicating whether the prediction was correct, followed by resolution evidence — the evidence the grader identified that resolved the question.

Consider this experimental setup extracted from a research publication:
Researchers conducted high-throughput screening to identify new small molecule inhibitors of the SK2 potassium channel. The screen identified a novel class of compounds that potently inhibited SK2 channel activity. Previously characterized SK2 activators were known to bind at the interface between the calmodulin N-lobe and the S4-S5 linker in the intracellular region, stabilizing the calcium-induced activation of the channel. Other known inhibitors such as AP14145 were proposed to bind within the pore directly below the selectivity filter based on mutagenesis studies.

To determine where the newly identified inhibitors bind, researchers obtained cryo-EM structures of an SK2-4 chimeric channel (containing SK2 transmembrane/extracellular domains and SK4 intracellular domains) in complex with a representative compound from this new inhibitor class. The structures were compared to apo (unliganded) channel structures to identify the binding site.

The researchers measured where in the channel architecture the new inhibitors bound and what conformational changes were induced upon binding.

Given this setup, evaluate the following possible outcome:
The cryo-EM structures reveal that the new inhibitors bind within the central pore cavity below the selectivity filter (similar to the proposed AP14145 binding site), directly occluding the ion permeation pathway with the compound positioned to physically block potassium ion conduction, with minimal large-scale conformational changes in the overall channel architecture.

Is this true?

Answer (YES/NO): NO